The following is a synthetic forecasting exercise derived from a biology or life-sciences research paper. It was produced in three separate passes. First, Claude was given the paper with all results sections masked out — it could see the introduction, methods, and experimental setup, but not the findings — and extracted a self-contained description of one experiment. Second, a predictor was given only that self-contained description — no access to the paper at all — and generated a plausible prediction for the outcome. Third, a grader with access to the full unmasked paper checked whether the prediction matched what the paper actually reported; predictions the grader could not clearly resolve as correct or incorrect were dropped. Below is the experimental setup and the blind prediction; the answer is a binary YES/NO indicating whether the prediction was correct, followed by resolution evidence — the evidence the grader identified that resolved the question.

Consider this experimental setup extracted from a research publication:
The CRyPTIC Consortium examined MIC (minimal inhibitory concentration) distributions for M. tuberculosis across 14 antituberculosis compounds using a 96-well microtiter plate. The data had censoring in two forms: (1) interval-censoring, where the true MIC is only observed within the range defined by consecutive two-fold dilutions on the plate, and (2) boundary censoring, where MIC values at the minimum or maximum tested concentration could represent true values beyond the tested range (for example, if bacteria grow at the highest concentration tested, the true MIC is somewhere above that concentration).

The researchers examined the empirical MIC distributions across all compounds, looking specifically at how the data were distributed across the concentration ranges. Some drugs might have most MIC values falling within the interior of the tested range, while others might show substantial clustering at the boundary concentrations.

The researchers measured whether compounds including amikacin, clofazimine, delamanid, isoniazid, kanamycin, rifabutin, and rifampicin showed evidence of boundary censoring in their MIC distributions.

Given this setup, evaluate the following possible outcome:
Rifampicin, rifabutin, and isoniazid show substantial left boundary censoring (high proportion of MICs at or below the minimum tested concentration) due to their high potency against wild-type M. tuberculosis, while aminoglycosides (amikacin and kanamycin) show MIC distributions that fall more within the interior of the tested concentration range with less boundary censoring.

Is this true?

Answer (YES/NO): NO